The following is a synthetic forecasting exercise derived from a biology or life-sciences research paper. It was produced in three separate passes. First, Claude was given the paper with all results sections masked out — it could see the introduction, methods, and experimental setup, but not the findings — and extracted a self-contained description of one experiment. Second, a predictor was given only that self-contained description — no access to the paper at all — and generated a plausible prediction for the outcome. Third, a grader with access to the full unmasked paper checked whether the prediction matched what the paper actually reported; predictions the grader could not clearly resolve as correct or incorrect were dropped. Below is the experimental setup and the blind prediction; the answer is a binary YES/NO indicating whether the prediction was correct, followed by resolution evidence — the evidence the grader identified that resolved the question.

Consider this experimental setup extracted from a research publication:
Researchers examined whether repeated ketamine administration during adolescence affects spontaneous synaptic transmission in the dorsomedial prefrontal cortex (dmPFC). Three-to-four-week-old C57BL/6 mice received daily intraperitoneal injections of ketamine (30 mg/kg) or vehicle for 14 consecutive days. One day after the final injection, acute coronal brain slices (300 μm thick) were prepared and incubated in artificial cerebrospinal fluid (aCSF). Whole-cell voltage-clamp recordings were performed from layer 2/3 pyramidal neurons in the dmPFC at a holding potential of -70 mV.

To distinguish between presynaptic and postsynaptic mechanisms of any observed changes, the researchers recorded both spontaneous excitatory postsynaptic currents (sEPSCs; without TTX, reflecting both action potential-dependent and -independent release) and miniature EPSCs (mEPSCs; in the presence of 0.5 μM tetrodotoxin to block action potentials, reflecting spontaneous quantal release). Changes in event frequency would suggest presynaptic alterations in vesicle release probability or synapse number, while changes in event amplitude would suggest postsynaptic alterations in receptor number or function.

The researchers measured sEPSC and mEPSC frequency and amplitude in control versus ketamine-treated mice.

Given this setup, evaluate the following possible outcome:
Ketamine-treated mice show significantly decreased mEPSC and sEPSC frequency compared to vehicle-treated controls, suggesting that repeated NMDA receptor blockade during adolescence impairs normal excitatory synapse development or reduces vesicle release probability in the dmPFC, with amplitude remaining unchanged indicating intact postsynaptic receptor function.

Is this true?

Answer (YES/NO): YES